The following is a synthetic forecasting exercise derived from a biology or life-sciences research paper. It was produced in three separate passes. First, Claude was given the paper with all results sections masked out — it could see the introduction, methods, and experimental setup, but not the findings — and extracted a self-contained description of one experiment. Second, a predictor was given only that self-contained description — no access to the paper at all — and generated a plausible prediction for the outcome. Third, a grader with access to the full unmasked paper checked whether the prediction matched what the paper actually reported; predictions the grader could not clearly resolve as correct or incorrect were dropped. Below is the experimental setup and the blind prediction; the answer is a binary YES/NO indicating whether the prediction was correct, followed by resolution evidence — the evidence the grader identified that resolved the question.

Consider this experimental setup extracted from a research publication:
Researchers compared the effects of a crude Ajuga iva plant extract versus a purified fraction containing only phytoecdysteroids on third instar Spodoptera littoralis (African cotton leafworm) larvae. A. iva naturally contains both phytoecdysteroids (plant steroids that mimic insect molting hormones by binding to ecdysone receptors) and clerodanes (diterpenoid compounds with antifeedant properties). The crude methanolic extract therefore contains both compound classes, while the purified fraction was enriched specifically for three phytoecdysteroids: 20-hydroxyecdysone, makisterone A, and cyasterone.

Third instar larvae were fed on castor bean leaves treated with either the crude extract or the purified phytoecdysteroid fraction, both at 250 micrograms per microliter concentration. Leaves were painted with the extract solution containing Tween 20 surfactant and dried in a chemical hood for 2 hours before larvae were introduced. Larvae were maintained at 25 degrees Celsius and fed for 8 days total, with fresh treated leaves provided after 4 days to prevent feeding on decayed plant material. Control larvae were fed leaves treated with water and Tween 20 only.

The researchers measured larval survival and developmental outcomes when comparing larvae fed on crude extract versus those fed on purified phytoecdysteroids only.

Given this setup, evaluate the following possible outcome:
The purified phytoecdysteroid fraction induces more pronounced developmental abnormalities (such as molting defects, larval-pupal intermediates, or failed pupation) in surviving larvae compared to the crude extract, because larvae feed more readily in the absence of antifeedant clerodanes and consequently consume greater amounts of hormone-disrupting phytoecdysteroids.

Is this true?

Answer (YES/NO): NO